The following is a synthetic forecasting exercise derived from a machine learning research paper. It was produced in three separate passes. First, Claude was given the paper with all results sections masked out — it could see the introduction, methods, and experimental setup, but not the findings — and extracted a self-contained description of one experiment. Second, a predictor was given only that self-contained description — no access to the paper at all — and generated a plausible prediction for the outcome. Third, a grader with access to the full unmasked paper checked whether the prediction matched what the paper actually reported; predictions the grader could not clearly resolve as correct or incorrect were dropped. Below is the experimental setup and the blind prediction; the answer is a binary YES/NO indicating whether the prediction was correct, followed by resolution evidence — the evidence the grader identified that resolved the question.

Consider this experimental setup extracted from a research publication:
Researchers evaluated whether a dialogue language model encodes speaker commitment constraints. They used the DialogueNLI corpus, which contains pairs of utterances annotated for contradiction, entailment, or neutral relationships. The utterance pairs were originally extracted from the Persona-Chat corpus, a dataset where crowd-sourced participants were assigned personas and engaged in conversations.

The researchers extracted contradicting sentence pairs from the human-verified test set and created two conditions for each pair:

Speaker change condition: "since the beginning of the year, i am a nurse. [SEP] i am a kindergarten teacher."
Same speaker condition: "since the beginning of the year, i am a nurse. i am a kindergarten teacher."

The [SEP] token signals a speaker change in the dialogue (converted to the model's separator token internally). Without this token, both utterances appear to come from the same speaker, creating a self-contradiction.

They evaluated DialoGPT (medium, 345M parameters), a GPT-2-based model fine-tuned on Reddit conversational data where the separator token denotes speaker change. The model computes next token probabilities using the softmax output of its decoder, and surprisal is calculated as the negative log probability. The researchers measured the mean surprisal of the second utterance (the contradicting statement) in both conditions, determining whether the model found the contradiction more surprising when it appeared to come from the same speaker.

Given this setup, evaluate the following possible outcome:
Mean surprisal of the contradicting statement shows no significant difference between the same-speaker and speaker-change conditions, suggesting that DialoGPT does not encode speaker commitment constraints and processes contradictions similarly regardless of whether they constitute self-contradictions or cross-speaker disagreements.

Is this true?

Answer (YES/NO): NO